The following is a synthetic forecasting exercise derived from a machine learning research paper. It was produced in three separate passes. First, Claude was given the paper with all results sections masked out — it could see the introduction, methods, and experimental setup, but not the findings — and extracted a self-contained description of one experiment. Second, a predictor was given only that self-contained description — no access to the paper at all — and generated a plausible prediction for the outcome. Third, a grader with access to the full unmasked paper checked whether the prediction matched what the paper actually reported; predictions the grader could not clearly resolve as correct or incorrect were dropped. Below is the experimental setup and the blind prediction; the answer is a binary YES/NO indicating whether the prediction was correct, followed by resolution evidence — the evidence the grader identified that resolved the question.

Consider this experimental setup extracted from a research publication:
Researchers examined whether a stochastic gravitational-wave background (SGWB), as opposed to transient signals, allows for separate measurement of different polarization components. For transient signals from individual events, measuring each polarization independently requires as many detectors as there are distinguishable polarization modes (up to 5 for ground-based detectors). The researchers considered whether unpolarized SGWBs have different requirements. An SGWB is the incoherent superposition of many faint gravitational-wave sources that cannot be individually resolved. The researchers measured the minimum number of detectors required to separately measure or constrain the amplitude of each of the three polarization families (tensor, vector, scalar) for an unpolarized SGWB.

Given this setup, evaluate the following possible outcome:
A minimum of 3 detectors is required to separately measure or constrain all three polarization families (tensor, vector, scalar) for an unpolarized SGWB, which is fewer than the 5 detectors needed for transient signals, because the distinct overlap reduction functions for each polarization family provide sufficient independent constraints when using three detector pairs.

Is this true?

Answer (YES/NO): YES